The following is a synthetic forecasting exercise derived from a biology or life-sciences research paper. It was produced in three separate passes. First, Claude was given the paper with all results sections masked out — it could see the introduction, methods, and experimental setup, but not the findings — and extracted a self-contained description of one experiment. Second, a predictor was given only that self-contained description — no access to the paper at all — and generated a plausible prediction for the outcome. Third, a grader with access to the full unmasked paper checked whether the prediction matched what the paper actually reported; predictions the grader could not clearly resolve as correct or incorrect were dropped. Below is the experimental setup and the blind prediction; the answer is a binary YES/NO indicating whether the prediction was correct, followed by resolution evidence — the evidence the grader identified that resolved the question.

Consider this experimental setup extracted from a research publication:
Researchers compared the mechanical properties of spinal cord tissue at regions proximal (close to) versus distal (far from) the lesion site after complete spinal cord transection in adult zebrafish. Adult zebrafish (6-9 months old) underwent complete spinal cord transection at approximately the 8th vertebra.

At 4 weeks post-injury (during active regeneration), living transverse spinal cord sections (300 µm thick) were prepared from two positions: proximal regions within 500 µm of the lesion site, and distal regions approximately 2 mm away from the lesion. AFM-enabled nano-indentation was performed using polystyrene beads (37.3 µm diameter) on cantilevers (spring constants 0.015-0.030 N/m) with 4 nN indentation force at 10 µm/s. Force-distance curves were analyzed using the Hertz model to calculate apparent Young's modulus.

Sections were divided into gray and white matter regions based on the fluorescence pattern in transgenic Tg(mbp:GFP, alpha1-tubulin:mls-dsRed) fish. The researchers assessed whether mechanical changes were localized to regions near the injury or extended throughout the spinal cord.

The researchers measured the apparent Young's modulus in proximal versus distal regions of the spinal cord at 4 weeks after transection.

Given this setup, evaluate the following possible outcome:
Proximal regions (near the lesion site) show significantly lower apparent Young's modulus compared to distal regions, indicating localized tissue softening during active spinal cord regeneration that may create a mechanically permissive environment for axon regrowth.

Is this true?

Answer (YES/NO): NO